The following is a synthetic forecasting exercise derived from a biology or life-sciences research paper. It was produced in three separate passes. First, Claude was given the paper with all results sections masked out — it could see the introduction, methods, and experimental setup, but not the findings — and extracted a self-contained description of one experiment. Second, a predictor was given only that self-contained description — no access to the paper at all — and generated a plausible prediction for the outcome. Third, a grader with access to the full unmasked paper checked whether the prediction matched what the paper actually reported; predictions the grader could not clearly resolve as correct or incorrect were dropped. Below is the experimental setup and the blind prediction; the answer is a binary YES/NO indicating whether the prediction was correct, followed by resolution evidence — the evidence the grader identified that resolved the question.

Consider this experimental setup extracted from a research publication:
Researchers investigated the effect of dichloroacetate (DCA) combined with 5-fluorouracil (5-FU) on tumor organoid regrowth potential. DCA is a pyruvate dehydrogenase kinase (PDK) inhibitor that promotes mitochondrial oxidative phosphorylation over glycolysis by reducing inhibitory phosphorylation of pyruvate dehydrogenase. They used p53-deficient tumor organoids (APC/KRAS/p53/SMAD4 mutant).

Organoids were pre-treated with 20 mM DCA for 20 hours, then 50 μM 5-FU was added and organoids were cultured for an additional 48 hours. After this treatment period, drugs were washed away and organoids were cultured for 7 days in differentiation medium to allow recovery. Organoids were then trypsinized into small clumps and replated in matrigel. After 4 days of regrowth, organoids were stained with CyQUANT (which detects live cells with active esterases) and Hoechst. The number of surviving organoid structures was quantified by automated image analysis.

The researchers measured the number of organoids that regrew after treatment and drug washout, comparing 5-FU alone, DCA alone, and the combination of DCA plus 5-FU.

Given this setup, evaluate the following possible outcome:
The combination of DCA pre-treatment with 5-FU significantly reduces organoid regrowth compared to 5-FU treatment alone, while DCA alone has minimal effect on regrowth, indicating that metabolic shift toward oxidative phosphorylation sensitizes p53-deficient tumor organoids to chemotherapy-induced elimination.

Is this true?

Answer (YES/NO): YES